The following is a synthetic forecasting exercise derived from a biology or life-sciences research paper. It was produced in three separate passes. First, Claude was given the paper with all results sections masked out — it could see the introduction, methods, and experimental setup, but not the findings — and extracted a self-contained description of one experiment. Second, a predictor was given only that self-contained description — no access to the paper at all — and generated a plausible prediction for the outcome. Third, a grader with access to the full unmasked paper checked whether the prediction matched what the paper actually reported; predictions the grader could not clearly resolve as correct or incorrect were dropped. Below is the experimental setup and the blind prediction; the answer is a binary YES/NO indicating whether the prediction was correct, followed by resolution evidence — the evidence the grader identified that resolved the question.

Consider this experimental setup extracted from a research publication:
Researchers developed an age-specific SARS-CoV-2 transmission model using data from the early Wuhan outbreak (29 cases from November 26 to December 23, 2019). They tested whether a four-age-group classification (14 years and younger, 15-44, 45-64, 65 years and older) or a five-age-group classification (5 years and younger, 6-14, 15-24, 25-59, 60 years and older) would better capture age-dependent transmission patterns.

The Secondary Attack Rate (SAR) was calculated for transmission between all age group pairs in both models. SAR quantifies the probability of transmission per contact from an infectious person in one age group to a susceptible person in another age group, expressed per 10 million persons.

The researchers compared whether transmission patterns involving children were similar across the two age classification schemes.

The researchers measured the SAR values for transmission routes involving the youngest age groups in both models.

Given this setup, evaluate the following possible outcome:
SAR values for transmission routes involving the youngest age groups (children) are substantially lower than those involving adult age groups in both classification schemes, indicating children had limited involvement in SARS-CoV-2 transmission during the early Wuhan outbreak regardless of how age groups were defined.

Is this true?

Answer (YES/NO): NO